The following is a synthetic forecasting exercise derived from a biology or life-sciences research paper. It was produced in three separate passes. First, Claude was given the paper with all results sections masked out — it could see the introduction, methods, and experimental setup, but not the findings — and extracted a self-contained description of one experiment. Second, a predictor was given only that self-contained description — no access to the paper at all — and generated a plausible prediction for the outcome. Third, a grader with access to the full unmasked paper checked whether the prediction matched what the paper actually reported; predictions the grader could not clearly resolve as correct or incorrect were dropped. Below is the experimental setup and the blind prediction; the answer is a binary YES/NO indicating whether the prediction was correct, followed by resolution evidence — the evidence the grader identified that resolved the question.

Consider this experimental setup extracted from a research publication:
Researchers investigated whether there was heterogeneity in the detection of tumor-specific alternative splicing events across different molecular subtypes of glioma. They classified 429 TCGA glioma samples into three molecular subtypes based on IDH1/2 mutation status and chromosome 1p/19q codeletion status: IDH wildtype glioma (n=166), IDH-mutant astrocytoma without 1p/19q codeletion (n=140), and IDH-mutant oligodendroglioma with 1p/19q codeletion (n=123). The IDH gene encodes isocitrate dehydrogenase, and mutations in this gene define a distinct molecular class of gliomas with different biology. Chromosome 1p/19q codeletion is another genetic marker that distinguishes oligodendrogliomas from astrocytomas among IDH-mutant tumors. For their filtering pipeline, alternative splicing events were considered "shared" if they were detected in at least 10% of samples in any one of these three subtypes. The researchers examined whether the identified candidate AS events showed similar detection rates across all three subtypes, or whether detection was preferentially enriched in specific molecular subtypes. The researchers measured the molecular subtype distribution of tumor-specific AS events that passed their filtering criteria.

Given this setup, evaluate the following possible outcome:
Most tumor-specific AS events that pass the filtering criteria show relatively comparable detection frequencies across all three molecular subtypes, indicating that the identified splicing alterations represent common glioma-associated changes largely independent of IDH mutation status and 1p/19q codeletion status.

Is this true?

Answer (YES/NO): NO